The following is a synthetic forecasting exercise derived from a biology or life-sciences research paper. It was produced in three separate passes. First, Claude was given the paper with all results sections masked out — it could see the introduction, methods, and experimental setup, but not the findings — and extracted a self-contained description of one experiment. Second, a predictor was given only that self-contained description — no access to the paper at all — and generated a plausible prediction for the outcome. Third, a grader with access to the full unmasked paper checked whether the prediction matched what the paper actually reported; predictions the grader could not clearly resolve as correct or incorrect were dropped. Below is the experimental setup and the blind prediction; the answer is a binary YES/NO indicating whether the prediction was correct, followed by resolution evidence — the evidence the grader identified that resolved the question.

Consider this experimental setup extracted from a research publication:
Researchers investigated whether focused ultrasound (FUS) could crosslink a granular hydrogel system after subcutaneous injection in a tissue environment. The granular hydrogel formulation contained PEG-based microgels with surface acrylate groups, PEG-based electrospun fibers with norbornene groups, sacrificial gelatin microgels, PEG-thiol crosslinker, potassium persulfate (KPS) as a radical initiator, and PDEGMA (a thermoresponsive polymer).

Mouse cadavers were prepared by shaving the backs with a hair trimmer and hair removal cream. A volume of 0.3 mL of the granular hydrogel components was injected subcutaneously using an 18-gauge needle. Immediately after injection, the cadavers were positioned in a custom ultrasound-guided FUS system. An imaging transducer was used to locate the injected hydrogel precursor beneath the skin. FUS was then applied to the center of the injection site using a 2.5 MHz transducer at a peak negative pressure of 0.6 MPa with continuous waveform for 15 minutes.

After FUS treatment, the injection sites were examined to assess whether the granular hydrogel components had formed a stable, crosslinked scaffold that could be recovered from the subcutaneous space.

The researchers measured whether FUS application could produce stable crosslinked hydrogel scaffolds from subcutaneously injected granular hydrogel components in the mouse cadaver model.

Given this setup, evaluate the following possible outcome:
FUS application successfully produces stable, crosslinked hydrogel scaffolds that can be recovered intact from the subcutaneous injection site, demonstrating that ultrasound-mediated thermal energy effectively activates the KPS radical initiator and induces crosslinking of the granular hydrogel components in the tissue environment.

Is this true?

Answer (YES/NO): NO